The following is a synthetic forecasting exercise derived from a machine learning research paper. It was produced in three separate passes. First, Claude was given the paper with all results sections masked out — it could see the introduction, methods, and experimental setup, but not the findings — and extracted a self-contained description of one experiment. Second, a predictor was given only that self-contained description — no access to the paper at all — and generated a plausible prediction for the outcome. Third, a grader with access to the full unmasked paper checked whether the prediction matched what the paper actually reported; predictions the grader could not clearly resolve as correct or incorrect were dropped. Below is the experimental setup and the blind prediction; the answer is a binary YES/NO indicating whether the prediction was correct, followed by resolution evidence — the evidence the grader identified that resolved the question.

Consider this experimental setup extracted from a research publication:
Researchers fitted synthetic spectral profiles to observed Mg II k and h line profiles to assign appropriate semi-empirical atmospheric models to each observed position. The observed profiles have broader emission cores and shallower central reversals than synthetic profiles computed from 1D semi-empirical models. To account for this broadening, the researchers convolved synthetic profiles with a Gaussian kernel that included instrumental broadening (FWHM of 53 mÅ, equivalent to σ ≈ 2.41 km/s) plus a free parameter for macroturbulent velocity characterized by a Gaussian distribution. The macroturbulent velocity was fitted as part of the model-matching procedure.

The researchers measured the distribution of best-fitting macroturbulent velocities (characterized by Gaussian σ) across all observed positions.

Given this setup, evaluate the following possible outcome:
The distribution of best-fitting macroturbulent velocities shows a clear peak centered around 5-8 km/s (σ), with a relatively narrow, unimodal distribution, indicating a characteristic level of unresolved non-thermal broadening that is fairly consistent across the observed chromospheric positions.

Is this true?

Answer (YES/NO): YES